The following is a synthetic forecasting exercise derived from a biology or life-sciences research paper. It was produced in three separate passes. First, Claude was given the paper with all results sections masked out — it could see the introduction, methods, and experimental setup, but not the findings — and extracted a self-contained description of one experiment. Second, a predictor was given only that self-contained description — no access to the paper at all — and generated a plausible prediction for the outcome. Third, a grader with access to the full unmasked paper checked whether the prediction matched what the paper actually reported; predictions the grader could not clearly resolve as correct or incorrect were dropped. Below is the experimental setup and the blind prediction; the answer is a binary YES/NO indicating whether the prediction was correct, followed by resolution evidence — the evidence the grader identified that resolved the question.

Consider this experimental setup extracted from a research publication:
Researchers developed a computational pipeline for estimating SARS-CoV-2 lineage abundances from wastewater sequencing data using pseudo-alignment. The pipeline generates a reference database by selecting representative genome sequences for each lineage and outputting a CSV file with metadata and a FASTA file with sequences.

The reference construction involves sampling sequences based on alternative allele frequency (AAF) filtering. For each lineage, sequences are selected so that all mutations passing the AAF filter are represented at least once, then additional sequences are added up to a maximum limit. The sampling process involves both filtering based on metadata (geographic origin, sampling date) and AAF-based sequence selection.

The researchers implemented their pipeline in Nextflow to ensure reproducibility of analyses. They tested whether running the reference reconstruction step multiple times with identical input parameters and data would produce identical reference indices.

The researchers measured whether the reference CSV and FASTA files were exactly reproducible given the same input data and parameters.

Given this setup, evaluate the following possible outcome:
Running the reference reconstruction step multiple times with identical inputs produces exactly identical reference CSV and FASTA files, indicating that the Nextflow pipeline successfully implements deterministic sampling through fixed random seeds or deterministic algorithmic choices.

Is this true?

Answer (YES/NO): NO